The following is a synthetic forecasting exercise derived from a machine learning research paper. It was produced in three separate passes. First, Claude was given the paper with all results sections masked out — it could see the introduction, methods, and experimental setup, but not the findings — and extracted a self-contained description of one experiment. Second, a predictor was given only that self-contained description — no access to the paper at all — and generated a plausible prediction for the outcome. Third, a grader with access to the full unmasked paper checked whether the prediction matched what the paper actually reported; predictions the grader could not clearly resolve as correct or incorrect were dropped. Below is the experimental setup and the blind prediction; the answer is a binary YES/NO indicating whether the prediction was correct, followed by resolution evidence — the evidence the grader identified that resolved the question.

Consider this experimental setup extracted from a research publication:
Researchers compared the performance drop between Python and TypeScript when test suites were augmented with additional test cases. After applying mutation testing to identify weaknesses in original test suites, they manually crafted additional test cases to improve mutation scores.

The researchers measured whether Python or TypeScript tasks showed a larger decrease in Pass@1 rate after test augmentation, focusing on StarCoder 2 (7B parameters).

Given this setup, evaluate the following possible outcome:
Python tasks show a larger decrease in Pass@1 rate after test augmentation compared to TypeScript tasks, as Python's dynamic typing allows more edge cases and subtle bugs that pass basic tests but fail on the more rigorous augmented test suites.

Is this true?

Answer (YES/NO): YES